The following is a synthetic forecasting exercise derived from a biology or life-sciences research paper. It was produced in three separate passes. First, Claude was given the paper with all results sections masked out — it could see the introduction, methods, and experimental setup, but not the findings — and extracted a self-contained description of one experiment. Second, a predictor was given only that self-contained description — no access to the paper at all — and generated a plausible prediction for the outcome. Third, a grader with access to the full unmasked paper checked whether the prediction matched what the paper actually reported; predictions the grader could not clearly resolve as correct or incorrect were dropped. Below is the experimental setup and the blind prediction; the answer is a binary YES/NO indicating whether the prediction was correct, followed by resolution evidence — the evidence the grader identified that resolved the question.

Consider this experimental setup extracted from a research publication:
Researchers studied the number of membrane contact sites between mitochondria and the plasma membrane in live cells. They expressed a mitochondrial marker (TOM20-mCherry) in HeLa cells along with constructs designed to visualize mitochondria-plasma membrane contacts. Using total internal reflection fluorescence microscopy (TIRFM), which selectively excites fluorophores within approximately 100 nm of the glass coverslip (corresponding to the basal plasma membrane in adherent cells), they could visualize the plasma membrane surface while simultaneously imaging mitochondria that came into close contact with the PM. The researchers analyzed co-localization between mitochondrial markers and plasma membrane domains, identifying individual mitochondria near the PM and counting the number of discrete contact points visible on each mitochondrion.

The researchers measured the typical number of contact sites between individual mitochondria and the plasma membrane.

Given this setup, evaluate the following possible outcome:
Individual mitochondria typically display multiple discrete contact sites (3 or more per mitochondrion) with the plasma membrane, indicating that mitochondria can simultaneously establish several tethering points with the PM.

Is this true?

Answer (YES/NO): NO